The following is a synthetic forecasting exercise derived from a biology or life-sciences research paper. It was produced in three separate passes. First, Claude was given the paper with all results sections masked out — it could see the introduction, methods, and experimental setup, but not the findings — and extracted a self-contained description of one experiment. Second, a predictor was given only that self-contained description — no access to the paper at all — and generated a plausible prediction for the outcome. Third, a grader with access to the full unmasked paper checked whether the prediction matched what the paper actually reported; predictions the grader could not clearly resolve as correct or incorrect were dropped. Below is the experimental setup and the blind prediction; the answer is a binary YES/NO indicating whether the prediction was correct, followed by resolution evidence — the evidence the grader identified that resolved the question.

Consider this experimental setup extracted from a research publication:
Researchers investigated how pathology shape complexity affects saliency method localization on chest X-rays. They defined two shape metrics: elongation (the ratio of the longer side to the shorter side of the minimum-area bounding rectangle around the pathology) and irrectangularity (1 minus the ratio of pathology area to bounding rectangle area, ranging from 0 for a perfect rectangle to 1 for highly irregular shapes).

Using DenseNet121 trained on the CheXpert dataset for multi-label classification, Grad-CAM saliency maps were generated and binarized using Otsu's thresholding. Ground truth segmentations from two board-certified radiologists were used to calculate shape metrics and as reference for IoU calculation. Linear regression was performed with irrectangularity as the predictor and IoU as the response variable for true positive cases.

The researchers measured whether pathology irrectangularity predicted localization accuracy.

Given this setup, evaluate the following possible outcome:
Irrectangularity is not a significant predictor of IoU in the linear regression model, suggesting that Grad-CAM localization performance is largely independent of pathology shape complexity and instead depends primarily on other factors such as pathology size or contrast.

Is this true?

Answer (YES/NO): NO